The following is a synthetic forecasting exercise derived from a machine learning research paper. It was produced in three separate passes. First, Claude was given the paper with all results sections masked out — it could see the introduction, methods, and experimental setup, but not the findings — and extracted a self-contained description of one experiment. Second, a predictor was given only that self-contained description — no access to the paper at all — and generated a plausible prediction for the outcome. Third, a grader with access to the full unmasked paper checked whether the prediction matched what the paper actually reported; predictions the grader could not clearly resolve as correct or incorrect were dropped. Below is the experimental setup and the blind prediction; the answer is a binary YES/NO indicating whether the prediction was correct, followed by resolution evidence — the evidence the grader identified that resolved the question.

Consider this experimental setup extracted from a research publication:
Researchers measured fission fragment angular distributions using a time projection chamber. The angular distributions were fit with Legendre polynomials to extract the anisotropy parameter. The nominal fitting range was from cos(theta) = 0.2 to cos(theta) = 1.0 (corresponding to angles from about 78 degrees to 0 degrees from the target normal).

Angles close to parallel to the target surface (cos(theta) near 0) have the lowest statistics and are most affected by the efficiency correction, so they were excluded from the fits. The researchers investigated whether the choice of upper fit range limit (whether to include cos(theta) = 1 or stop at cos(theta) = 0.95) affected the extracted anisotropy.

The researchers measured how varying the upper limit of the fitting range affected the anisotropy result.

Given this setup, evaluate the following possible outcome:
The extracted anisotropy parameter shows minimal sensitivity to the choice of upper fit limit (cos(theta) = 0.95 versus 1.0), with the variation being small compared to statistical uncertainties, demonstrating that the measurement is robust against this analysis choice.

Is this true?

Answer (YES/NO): NO